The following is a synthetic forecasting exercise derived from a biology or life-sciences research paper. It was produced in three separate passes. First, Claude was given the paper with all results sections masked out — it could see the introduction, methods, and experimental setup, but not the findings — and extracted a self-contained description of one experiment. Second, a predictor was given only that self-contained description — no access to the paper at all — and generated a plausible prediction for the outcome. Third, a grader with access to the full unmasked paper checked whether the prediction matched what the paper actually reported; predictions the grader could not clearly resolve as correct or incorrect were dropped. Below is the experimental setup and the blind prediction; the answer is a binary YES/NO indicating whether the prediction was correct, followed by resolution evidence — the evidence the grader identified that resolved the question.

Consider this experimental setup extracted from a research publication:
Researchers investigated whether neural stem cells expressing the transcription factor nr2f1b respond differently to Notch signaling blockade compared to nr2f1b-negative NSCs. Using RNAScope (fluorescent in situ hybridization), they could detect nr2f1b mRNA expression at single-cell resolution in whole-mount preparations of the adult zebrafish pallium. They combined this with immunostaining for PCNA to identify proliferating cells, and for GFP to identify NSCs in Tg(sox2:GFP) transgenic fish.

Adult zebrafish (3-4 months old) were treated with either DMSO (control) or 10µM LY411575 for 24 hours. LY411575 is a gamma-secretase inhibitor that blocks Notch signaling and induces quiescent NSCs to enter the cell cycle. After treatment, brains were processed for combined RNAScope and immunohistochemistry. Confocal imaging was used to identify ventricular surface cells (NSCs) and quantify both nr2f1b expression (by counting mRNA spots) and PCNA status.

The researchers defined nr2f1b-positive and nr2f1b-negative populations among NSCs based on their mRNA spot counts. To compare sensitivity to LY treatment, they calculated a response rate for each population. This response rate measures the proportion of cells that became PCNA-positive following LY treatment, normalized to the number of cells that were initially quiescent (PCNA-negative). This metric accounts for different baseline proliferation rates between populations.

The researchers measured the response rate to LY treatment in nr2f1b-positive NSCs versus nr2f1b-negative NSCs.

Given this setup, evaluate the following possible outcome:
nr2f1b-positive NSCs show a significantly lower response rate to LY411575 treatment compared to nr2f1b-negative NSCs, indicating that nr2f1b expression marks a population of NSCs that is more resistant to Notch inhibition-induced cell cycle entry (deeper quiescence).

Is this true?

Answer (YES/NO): YES